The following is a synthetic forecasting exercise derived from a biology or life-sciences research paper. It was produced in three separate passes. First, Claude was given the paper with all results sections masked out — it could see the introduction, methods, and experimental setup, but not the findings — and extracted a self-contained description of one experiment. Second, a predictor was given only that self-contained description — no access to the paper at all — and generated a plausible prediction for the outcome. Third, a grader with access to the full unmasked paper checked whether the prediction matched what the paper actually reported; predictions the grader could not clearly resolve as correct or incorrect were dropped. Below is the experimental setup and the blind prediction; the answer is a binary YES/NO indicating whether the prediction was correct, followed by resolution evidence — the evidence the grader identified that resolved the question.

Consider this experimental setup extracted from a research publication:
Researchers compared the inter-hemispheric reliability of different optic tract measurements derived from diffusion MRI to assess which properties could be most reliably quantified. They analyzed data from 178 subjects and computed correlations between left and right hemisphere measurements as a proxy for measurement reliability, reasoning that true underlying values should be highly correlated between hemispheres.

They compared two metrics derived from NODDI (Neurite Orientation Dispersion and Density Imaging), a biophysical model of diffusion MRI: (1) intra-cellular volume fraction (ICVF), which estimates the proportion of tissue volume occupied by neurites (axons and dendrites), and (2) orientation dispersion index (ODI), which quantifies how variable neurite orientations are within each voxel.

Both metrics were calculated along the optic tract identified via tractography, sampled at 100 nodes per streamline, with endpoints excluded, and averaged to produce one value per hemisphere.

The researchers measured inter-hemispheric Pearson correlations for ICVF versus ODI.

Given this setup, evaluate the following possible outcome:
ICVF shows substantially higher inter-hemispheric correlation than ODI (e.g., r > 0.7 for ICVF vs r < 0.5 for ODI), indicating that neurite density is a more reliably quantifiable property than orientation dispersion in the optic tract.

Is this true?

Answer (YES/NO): NO